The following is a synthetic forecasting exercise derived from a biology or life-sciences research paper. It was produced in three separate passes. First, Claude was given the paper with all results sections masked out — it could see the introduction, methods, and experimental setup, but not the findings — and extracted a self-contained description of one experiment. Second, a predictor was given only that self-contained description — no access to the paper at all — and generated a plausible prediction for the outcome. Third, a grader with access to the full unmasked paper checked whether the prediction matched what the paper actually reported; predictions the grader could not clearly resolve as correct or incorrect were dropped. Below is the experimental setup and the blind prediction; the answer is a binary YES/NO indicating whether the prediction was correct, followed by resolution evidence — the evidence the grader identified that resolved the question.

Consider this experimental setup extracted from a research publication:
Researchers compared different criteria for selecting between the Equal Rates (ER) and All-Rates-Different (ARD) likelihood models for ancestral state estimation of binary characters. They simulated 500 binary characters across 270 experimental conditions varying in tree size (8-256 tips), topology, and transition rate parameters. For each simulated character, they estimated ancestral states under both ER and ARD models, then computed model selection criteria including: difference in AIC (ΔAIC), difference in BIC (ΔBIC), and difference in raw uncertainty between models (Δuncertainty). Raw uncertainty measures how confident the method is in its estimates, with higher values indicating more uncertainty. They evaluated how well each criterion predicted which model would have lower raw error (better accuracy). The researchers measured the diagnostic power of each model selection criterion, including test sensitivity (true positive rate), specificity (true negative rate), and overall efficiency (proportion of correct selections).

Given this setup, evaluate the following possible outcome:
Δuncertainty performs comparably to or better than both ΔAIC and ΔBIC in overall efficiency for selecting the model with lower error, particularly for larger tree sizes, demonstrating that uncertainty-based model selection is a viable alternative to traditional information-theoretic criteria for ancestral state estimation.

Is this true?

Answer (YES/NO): NO